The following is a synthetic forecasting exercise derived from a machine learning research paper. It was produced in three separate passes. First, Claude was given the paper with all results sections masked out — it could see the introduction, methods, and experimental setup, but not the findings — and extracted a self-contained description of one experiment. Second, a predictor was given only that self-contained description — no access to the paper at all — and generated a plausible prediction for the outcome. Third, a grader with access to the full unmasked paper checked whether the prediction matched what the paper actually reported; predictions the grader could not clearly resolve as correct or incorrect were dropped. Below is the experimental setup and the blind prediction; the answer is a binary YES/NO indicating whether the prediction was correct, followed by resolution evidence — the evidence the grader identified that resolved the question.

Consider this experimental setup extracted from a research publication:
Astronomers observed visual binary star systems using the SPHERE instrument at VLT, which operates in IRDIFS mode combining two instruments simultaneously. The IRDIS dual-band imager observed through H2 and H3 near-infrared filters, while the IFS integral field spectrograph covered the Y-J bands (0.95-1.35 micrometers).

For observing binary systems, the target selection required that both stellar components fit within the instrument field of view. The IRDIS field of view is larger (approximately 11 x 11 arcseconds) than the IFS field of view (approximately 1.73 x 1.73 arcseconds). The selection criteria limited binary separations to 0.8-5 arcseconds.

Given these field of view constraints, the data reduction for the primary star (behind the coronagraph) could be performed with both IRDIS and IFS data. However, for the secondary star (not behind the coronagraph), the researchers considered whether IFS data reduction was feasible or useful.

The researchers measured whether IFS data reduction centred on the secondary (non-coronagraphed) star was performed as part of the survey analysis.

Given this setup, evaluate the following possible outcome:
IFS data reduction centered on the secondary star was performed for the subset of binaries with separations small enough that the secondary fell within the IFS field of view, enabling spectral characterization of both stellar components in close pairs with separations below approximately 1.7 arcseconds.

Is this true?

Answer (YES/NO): NO